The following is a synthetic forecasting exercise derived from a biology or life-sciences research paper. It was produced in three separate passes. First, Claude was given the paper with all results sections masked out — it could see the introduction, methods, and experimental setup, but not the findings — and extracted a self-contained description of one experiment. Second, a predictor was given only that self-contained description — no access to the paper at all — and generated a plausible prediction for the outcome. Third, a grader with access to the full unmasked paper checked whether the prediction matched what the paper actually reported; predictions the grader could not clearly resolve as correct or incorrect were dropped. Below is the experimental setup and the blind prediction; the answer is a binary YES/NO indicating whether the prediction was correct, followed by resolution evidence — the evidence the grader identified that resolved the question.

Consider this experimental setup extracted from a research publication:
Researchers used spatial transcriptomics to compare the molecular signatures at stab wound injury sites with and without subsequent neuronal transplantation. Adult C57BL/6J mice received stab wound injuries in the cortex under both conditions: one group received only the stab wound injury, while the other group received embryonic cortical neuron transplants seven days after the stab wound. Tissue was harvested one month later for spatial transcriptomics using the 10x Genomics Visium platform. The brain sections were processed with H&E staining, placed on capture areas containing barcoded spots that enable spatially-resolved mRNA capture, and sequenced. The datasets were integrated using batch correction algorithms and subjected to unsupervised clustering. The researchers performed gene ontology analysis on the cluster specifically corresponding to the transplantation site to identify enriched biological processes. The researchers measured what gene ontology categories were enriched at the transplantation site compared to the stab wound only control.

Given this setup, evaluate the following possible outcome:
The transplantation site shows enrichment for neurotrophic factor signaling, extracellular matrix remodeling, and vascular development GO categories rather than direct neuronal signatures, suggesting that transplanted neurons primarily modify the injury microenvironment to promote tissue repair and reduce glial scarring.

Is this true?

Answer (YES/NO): NO